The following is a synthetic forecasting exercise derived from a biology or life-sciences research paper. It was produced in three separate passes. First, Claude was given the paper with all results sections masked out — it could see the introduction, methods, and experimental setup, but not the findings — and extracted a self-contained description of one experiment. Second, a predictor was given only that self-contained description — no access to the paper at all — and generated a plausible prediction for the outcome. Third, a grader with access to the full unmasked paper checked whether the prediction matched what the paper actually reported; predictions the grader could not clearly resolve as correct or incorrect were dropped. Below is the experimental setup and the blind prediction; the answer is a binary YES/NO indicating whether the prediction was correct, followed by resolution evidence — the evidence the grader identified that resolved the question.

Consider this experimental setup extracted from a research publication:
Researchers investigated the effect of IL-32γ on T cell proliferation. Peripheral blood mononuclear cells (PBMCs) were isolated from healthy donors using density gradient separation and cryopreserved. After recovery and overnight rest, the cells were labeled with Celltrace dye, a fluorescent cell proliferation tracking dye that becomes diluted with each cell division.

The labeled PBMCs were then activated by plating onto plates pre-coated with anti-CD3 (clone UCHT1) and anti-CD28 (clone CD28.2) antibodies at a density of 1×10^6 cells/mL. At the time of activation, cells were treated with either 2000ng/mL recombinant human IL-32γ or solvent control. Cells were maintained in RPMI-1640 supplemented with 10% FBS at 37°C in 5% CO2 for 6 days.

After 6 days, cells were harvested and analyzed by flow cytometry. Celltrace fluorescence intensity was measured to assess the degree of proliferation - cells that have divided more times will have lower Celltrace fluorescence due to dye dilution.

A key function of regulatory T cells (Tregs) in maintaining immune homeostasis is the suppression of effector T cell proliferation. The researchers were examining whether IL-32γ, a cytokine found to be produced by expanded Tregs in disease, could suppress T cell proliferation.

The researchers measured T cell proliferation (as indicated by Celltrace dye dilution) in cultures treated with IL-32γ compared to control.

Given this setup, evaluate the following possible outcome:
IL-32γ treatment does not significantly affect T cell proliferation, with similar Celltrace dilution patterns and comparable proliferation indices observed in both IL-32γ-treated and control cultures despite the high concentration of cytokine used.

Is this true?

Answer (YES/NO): YES